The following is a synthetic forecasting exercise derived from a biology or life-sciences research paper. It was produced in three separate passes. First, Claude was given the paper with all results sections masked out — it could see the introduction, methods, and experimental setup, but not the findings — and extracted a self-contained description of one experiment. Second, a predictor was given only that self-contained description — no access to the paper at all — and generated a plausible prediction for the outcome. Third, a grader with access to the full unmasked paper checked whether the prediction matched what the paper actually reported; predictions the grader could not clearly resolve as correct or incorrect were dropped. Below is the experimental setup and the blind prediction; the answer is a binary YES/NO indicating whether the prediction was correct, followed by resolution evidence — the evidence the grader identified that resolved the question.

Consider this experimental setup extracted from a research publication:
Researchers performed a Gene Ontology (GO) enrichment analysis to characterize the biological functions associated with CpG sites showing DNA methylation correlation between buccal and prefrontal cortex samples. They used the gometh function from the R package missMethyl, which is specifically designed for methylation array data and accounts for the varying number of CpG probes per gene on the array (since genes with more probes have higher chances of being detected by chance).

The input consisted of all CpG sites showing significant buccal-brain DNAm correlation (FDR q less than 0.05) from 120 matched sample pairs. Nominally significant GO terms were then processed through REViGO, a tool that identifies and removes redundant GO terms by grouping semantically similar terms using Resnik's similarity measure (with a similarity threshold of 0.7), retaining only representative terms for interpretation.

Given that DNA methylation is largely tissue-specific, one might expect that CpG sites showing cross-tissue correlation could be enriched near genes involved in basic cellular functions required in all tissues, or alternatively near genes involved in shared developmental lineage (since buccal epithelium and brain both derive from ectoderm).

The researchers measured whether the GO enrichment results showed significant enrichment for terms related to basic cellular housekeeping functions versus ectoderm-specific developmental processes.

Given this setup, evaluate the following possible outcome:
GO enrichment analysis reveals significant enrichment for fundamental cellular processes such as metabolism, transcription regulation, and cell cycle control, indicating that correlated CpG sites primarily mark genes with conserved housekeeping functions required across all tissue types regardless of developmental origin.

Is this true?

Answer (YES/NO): NO